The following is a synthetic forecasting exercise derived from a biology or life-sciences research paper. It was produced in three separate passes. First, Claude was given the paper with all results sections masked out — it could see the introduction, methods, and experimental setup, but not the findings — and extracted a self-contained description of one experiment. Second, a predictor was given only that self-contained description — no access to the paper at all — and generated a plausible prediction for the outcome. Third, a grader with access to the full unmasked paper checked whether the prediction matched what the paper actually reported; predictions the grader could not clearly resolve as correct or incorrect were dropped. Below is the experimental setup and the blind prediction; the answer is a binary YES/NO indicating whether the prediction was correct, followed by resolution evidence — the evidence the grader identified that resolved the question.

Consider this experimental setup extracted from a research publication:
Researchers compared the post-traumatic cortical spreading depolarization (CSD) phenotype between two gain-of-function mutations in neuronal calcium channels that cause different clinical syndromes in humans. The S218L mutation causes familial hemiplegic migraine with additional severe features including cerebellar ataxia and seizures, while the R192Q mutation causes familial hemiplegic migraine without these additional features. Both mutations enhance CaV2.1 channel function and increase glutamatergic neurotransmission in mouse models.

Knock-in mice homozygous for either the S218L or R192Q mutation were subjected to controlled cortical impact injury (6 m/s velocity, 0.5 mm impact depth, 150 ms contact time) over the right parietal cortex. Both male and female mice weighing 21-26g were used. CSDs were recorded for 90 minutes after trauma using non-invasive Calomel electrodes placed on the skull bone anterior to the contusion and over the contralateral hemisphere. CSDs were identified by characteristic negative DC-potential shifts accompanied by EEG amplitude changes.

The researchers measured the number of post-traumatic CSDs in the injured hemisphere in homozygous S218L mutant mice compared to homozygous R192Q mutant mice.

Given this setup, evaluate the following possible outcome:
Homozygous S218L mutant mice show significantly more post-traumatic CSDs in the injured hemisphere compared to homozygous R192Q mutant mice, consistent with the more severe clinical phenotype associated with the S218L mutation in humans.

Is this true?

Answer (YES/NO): YES